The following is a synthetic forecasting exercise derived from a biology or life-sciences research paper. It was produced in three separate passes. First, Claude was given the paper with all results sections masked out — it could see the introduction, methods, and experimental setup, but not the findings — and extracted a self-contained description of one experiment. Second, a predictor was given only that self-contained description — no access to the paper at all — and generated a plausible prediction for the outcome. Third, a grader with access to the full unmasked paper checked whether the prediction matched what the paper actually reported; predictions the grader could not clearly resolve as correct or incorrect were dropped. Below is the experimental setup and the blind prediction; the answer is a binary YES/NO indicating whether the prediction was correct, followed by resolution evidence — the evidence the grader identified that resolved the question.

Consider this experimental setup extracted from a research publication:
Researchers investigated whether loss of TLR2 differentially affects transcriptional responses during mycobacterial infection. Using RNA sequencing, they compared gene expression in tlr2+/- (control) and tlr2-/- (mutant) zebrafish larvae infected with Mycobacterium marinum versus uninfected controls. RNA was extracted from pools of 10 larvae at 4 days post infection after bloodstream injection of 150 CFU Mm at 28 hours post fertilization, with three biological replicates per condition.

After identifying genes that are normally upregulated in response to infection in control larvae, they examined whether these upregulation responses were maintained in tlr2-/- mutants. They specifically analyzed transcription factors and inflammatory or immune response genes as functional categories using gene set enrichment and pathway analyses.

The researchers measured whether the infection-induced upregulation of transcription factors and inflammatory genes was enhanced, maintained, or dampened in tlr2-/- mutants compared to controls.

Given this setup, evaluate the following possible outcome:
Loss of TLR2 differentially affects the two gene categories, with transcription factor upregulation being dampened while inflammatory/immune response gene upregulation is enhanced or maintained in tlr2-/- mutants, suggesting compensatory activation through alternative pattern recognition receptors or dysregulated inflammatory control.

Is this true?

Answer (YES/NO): NO